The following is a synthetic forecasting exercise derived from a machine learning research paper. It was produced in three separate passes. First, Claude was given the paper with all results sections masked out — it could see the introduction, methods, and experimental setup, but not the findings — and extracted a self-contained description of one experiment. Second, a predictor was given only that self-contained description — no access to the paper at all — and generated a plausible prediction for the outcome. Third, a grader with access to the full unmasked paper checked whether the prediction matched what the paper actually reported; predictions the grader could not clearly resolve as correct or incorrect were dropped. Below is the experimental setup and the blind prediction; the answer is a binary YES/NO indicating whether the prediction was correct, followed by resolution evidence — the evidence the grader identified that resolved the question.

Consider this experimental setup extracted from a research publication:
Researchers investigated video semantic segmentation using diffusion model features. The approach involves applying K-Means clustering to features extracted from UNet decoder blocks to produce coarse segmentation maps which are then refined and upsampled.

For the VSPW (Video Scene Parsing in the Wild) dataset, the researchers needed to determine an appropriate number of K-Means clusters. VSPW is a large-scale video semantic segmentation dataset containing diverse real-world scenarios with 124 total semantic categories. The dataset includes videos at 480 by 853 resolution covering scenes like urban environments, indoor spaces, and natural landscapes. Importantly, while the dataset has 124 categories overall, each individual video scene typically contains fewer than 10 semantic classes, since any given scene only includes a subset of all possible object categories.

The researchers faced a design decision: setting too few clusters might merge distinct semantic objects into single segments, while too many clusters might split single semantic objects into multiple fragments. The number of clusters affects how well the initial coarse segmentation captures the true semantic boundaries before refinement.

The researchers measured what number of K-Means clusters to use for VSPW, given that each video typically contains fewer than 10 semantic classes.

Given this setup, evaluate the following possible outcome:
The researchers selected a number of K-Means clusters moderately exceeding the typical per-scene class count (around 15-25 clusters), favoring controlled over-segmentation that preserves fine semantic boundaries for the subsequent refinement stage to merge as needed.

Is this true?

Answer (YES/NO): YES